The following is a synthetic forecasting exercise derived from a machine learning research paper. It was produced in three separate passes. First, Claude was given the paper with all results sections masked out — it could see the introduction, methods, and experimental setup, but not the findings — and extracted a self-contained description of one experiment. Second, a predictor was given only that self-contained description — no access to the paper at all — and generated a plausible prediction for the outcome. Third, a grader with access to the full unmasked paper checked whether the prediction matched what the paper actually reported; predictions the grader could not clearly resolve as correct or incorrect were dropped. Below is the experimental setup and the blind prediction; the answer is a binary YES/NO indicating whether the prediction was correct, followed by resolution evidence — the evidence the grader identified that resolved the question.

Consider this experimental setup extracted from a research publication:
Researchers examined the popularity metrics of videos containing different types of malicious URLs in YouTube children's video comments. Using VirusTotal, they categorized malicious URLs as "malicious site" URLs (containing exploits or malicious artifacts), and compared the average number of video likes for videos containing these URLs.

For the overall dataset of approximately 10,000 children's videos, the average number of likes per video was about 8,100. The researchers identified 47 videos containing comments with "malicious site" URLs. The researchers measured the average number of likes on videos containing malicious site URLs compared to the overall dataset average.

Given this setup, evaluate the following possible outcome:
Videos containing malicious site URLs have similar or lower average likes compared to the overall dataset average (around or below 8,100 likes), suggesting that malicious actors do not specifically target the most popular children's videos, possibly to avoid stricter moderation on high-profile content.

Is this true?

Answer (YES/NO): NO